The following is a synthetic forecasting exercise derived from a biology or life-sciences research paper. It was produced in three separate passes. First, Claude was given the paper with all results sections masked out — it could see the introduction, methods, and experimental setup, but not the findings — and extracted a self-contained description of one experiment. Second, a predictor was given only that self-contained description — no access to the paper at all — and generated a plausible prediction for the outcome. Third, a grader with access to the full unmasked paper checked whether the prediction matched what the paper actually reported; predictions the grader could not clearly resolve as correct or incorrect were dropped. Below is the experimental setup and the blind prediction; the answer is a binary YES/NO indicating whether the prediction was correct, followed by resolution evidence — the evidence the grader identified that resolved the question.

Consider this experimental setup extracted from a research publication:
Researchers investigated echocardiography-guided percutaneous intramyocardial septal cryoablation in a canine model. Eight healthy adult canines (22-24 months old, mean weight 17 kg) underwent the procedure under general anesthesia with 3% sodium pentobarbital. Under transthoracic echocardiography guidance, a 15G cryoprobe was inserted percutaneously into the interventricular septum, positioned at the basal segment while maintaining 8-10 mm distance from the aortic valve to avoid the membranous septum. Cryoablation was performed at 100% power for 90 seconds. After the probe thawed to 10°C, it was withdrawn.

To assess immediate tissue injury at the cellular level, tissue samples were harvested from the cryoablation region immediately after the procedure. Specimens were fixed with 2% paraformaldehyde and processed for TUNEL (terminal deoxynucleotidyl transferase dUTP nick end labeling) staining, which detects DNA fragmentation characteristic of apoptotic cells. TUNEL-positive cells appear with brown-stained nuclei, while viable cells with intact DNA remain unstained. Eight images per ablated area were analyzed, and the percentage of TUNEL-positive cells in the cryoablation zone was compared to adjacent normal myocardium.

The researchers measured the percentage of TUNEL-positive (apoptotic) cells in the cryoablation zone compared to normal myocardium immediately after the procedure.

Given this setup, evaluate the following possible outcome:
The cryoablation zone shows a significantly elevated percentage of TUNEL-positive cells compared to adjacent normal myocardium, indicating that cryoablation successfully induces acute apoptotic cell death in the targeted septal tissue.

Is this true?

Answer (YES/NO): YES